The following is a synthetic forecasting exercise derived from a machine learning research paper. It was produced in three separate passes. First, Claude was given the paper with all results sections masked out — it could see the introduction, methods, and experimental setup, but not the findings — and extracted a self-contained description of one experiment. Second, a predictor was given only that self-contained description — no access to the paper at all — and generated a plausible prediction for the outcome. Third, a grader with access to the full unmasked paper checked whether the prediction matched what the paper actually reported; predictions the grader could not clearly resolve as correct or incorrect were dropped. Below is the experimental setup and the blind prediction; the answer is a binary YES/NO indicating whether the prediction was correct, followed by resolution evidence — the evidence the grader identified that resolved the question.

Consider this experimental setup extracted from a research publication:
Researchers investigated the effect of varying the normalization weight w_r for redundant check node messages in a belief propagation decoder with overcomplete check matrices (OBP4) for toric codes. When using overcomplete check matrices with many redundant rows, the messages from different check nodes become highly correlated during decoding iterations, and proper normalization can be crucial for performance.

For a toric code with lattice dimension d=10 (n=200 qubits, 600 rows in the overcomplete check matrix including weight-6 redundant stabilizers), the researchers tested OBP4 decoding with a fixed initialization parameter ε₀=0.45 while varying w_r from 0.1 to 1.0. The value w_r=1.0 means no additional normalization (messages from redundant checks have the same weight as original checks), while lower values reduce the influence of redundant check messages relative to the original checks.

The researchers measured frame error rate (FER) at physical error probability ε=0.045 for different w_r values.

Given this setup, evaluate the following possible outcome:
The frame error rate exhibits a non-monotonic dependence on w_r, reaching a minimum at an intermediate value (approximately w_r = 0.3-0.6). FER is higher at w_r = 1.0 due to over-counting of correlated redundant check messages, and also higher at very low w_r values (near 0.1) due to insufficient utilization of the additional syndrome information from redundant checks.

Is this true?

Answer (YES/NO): NO